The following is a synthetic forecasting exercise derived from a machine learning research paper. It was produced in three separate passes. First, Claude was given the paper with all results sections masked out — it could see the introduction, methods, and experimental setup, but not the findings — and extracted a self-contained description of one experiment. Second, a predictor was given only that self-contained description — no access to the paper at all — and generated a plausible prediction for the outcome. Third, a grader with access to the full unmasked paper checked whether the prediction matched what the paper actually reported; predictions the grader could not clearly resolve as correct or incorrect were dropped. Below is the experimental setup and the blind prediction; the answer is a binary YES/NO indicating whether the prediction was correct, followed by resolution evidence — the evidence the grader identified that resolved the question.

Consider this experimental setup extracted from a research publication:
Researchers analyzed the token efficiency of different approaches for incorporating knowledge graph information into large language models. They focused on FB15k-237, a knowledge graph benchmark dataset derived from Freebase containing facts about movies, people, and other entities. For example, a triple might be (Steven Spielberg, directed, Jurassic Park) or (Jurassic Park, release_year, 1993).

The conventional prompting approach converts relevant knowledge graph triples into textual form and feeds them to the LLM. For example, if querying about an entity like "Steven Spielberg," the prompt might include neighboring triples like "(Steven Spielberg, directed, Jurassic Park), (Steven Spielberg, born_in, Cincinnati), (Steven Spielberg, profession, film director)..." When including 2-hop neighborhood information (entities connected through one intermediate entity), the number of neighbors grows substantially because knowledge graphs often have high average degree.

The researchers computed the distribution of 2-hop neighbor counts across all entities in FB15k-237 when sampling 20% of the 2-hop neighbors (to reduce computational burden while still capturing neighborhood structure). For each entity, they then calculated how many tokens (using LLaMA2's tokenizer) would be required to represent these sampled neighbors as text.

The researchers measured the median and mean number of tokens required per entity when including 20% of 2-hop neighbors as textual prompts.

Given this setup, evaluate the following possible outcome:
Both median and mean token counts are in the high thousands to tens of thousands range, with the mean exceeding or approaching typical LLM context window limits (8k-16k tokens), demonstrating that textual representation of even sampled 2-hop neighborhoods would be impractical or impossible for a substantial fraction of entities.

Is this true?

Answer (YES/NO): NO